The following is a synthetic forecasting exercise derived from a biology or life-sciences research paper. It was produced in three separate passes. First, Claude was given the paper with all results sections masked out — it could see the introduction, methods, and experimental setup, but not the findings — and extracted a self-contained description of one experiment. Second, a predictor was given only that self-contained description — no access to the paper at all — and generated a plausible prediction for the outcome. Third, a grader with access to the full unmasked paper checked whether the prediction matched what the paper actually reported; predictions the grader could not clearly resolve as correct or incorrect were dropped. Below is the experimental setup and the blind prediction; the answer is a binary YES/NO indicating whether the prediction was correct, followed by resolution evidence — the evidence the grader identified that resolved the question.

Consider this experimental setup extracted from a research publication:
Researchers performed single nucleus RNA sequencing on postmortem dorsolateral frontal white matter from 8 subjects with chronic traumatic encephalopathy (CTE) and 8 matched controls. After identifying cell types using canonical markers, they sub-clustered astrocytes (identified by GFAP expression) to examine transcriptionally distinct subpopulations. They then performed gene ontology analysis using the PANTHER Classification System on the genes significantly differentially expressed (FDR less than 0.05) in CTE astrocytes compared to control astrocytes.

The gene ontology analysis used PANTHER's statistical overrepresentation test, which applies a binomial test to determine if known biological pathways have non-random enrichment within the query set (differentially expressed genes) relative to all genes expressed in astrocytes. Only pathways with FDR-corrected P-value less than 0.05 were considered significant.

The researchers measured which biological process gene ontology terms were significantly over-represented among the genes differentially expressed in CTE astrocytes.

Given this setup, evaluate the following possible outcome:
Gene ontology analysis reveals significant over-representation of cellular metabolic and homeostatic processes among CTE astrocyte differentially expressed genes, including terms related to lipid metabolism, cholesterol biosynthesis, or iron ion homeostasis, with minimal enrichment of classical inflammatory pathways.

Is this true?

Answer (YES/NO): NO